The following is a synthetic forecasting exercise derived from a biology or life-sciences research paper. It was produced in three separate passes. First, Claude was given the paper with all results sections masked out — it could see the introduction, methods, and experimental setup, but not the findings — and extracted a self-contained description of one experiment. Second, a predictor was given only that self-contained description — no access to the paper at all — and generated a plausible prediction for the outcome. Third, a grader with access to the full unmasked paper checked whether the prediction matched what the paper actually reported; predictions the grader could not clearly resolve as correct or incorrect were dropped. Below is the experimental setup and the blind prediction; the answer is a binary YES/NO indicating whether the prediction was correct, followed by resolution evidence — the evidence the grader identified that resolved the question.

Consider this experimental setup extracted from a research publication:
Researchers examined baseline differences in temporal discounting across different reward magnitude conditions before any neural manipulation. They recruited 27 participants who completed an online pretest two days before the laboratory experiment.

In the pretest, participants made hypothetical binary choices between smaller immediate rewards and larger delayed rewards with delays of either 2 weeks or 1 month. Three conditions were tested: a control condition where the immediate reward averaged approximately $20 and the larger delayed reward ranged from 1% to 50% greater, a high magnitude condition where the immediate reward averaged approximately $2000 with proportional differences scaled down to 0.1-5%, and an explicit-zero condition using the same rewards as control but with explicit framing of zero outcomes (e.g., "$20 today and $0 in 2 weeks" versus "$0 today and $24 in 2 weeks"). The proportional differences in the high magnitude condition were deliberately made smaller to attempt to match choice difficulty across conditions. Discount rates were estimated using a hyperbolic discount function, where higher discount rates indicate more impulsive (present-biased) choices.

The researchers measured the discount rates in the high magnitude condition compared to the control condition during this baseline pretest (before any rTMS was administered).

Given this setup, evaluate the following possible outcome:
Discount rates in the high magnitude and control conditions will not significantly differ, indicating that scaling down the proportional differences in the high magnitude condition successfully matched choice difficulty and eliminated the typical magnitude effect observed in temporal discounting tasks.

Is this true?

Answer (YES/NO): NO